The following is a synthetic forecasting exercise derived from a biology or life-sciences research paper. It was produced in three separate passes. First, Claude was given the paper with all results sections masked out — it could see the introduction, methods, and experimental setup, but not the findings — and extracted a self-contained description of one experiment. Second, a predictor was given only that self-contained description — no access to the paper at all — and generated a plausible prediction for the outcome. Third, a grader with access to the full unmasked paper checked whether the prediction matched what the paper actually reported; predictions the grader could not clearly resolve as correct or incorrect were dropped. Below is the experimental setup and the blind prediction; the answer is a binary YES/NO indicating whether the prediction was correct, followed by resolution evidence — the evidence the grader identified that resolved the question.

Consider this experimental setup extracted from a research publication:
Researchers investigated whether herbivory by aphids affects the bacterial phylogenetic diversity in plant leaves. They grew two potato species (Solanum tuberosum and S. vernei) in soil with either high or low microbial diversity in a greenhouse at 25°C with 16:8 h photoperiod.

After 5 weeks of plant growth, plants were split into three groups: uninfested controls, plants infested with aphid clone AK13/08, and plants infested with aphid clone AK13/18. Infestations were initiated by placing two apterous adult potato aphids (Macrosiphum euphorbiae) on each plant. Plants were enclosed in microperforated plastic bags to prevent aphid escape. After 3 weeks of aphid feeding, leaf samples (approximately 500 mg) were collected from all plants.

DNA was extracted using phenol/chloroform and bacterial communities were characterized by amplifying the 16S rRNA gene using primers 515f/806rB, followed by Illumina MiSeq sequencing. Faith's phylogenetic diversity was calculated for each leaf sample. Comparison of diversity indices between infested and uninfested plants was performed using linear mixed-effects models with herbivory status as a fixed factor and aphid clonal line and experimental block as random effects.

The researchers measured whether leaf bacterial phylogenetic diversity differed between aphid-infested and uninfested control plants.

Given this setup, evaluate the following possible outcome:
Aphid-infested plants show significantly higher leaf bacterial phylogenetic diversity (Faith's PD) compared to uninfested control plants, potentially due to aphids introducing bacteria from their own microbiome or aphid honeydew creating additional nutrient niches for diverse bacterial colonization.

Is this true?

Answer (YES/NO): NO